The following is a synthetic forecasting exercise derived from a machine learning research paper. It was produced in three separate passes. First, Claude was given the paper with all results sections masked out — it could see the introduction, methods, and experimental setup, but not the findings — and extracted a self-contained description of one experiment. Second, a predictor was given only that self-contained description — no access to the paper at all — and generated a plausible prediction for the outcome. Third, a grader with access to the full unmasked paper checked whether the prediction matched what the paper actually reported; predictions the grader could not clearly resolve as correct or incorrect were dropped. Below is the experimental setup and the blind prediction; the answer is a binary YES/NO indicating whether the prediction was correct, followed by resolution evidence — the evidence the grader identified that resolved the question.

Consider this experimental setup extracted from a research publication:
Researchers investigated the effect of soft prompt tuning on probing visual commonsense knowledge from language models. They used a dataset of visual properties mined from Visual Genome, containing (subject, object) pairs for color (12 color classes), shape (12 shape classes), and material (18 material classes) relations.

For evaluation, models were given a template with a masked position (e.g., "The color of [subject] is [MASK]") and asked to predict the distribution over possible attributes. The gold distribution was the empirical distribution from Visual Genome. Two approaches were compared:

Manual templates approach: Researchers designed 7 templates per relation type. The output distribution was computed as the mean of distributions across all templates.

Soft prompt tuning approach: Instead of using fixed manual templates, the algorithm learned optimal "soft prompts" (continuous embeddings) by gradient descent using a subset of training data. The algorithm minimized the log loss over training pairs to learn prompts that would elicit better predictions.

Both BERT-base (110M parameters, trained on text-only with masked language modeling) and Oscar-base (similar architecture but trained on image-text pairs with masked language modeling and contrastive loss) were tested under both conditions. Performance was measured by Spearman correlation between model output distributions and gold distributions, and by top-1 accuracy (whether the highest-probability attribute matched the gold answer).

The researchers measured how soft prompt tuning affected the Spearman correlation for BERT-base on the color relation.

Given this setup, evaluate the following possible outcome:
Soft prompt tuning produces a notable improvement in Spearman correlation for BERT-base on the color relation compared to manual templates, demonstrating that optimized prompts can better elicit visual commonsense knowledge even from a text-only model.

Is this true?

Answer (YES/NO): YES